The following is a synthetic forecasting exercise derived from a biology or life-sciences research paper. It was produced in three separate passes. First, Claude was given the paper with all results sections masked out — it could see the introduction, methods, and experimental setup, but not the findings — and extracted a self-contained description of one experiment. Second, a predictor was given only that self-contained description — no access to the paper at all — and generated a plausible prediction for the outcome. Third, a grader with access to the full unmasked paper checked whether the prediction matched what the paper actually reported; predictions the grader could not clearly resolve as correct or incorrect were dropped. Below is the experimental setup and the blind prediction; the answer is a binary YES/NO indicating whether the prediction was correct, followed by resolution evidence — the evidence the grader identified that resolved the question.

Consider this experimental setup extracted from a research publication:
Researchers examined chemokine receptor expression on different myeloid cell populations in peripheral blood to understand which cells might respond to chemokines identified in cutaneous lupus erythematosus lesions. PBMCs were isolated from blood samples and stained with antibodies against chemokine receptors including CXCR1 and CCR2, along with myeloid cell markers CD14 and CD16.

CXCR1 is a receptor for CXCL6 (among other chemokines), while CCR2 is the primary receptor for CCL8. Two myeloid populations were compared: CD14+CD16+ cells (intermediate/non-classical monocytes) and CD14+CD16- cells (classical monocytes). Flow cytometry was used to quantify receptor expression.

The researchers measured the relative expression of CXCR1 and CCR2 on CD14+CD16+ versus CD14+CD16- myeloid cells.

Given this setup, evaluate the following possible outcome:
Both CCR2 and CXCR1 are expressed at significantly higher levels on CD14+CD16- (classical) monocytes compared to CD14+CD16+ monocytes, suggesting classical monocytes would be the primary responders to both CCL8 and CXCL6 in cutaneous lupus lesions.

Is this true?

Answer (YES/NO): NO